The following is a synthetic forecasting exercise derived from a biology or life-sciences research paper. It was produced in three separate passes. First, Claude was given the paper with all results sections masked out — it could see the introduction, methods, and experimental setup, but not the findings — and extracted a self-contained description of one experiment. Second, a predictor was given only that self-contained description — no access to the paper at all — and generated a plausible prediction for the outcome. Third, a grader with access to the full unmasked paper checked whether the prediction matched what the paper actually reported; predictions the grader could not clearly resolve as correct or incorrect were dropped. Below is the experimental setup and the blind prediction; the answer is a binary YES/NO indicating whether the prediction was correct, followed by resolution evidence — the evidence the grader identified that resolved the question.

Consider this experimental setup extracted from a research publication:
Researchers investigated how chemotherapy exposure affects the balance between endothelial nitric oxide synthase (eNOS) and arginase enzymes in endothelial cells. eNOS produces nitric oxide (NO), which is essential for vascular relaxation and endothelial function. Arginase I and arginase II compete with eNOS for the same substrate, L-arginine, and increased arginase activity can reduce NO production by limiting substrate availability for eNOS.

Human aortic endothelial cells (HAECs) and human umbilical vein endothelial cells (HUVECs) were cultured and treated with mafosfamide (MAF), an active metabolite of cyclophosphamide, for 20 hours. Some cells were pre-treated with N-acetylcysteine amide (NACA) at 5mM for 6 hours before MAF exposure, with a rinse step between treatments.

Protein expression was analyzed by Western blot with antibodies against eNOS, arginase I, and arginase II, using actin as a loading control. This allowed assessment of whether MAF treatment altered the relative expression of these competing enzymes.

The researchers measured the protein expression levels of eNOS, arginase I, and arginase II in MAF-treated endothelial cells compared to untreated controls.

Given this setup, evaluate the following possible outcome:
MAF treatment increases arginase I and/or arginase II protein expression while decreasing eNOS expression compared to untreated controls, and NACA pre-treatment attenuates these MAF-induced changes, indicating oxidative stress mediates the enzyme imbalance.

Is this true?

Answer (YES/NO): NO